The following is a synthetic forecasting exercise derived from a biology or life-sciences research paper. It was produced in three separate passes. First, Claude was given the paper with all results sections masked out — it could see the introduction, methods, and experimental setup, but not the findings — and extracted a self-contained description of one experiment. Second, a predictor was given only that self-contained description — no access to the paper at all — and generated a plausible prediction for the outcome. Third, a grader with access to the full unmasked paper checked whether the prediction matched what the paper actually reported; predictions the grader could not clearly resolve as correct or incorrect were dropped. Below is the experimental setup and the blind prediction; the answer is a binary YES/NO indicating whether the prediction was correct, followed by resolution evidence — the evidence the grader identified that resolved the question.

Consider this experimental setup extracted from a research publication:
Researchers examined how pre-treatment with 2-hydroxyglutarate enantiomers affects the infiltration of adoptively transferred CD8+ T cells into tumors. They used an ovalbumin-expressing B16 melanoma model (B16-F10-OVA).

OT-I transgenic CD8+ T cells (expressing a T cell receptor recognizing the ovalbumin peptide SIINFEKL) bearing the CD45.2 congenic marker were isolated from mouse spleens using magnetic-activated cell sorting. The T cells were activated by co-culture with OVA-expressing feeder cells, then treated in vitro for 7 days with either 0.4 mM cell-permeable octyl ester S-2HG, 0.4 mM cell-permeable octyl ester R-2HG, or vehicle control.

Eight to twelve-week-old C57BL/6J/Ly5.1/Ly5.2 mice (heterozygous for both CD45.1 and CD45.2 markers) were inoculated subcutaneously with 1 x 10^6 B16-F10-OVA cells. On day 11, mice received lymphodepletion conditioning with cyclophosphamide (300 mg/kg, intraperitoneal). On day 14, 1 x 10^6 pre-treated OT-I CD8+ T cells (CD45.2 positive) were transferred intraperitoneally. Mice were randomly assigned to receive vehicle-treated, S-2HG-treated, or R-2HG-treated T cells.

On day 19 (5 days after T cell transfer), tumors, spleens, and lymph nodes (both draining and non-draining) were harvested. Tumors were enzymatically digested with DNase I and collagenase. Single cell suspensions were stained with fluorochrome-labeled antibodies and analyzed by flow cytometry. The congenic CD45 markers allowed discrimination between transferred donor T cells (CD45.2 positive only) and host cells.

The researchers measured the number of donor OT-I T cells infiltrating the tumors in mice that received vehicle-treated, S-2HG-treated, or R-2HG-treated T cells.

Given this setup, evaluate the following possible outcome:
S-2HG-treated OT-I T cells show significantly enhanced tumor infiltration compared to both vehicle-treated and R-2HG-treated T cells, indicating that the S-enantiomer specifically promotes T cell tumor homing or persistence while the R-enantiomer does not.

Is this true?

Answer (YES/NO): YES